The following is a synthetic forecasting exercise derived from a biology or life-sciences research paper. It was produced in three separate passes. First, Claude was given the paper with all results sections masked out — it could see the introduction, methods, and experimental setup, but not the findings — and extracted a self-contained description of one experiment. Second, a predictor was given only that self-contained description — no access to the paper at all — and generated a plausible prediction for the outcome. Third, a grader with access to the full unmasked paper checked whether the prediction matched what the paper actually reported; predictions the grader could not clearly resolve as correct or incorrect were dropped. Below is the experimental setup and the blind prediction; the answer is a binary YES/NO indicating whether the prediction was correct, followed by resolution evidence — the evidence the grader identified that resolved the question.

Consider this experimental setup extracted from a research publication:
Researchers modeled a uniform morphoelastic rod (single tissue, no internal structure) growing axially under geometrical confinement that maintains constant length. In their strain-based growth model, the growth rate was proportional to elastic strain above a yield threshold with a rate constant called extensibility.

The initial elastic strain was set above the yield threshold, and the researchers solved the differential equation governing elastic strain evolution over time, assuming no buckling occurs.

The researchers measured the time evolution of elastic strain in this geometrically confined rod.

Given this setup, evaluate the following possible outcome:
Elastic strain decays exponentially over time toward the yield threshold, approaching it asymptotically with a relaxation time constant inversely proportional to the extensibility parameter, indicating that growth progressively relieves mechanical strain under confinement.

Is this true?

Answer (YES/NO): YES